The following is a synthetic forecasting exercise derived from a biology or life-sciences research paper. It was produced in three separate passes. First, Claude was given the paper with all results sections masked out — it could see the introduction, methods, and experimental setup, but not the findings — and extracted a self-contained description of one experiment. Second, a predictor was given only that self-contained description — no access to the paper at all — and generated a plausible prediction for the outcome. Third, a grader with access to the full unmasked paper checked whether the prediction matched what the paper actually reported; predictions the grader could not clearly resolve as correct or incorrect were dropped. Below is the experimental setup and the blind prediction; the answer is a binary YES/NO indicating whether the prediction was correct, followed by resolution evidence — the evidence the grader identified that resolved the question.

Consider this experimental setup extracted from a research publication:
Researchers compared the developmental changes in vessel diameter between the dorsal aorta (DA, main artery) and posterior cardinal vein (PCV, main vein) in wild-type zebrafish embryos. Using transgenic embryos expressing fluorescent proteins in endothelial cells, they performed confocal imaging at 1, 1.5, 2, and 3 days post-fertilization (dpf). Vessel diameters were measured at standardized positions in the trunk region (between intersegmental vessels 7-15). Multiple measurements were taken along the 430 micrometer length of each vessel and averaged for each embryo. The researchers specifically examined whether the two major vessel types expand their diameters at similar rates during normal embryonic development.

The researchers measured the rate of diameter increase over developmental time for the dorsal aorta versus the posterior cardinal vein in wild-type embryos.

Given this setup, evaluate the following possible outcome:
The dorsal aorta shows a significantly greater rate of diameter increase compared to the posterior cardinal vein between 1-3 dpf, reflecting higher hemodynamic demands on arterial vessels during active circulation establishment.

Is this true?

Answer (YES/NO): YES